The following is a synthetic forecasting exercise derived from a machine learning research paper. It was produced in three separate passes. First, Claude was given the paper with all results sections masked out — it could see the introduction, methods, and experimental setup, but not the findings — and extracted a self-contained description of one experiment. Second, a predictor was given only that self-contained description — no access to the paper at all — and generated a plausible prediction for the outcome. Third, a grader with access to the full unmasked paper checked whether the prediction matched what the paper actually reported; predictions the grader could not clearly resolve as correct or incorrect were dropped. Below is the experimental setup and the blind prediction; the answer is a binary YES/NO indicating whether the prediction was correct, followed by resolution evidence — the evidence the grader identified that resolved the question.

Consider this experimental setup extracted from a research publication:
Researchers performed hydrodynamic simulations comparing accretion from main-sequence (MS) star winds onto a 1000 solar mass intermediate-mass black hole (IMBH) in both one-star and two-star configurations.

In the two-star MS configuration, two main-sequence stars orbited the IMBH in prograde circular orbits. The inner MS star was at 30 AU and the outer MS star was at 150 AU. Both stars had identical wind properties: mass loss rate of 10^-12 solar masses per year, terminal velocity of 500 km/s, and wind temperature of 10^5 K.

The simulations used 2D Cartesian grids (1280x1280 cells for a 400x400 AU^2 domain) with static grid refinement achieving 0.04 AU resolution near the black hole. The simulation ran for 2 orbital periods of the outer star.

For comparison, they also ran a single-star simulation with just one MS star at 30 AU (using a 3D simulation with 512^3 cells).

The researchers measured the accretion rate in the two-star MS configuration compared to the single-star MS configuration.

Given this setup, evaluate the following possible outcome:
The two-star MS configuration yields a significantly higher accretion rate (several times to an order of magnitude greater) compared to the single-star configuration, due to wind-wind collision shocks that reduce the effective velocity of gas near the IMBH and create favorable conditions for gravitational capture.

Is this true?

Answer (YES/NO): NO